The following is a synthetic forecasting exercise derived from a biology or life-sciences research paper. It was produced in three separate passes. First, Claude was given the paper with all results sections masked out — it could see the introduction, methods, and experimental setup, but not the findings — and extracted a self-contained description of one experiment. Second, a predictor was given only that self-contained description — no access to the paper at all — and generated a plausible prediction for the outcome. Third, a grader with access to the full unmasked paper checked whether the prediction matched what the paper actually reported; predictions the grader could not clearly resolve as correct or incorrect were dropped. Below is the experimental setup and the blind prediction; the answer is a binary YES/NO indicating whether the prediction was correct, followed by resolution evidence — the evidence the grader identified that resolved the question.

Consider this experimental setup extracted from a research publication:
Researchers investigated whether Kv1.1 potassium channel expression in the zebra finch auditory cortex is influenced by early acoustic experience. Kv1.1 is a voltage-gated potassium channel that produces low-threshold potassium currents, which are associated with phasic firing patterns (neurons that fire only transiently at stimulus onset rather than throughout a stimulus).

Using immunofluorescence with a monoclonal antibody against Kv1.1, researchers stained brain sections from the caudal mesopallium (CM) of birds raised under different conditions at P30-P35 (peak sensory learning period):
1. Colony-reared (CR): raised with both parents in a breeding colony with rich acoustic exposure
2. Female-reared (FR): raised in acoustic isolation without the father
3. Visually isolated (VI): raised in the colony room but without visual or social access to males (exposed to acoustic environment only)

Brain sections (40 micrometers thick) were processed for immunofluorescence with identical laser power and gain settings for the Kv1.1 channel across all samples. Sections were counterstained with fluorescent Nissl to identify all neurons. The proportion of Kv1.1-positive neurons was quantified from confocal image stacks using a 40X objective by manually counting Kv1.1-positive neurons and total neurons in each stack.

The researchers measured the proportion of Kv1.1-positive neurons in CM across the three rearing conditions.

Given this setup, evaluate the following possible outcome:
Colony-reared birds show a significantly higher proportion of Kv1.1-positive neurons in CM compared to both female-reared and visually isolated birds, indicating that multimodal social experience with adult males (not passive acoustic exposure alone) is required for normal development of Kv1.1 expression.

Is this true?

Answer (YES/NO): NO